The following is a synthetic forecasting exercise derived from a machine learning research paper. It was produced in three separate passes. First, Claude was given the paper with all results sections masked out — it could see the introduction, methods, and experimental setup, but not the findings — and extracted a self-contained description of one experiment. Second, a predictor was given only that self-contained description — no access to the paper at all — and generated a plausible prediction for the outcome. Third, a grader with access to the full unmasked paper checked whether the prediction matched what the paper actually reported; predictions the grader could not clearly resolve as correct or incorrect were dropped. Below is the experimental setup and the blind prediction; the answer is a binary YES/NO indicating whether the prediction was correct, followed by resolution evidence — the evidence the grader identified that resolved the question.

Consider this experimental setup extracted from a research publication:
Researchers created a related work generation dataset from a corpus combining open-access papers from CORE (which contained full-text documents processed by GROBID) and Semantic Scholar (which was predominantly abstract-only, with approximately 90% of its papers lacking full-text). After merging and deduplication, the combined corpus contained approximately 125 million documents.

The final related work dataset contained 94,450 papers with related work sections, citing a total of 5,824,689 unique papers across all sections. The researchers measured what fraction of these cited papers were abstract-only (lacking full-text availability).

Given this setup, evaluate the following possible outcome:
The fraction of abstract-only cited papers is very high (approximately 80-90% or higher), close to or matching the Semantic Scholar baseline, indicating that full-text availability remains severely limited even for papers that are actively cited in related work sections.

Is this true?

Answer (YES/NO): YES